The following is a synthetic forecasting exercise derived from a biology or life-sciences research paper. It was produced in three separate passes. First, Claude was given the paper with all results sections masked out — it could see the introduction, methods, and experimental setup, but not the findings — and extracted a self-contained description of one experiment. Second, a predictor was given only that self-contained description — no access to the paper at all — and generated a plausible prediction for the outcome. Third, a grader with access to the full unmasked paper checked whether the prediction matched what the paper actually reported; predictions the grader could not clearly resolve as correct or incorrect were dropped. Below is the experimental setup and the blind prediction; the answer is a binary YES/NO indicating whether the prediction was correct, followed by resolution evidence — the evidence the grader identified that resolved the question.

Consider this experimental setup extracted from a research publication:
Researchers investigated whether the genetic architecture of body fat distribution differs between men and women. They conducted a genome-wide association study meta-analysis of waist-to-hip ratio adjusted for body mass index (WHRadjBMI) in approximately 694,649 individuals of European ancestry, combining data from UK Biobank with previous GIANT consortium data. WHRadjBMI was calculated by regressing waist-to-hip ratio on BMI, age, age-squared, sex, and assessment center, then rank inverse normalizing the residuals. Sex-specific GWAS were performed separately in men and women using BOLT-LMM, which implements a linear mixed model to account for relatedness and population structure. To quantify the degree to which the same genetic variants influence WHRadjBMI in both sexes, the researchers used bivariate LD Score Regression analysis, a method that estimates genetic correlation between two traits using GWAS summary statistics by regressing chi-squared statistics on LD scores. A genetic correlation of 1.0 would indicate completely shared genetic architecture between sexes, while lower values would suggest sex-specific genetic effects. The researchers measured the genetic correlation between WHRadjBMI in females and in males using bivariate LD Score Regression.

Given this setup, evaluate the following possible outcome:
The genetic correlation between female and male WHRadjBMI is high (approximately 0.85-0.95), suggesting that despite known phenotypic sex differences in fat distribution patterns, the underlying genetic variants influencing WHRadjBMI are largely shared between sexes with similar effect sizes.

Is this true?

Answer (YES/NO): NO